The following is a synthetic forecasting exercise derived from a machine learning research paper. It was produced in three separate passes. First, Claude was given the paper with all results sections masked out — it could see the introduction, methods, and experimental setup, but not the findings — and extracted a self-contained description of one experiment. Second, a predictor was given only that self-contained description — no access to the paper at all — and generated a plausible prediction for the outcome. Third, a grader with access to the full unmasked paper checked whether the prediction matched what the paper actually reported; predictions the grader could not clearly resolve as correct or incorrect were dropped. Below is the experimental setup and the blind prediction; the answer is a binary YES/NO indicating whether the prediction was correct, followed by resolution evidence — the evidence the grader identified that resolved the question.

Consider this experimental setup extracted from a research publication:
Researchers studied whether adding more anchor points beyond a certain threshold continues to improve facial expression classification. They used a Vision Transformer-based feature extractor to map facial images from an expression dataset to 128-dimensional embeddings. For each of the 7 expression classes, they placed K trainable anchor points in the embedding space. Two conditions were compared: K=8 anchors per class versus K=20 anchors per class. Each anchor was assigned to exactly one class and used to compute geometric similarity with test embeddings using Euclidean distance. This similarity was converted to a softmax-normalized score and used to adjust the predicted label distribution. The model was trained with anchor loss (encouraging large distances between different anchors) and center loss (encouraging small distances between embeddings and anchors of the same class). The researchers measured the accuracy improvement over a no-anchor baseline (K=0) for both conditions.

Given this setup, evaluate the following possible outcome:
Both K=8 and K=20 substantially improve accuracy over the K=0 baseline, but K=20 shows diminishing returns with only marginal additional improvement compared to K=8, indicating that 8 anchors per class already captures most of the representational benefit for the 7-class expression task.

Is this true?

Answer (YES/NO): NO